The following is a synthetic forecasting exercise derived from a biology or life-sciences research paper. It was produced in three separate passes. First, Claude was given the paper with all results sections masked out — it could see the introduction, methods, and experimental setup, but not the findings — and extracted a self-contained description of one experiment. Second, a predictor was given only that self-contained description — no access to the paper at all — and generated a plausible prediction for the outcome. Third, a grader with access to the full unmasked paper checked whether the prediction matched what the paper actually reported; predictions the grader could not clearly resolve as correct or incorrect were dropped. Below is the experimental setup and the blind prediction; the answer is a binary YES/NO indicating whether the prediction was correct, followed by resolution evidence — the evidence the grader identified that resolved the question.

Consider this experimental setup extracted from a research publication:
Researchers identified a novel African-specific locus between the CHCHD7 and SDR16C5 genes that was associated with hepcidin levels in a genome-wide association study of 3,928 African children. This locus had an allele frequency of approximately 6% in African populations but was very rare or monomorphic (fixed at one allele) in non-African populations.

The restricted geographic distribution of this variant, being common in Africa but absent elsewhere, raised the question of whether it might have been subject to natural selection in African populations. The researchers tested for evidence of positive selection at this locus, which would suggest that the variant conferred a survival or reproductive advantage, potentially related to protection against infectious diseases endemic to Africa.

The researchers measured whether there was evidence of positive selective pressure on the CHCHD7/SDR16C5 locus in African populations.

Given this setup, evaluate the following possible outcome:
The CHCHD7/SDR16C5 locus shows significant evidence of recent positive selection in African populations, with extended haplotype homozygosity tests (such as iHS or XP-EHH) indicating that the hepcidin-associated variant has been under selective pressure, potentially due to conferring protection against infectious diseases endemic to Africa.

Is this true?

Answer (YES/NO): YES